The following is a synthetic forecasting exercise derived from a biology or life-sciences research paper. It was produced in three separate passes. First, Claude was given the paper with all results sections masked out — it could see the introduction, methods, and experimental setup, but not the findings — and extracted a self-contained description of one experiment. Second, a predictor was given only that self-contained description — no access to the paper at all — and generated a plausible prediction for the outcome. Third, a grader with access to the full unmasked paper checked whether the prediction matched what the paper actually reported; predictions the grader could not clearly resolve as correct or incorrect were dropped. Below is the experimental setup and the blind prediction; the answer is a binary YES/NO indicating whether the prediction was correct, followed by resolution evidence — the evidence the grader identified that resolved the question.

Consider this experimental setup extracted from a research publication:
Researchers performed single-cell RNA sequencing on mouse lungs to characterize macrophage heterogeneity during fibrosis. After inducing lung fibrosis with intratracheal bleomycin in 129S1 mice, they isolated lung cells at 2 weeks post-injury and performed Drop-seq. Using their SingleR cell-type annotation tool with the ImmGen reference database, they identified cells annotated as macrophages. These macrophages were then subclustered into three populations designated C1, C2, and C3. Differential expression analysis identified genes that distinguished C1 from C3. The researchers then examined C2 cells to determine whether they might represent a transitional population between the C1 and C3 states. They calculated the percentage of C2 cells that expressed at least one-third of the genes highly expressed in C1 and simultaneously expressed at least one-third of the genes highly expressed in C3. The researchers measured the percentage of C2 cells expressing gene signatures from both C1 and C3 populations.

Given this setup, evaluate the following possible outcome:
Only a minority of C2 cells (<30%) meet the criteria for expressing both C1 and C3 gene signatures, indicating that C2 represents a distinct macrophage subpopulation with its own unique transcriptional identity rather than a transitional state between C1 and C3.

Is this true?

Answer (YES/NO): NO